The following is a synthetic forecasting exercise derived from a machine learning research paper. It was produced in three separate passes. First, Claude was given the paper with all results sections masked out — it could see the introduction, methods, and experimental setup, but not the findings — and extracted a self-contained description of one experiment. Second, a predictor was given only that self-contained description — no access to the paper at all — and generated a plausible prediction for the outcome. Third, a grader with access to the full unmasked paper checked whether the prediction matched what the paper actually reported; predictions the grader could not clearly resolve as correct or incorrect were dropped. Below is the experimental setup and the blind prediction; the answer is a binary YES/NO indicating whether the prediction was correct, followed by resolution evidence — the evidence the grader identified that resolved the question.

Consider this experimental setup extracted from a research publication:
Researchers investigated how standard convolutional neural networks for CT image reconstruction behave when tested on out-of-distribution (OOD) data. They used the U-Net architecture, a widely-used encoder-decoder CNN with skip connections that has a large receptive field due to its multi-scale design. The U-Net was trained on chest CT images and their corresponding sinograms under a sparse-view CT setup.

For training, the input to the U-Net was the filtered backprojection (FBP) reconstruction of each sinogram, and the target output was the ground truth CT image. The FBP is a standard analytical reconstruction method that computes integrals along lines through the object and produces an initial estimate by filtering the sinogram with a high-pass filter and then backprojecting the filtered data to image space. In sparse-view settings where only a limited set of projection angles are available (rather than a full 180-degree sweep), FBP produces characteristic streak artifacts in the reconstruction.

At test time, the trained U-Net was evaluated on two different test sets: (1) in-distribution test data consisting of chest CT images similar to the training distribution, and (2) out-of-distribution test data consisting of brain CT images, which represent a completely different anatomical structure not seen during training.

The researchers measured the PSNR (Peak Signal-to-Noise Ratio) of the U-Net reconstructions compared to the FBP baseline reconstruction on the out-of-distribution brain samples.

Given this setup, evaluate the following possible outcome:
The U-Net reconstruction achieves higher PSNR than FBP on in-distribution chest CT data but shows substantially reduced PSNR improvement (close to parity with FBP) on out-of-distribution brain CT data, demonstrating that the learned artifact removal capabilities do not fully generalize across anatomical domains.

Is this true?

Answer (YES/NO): NO